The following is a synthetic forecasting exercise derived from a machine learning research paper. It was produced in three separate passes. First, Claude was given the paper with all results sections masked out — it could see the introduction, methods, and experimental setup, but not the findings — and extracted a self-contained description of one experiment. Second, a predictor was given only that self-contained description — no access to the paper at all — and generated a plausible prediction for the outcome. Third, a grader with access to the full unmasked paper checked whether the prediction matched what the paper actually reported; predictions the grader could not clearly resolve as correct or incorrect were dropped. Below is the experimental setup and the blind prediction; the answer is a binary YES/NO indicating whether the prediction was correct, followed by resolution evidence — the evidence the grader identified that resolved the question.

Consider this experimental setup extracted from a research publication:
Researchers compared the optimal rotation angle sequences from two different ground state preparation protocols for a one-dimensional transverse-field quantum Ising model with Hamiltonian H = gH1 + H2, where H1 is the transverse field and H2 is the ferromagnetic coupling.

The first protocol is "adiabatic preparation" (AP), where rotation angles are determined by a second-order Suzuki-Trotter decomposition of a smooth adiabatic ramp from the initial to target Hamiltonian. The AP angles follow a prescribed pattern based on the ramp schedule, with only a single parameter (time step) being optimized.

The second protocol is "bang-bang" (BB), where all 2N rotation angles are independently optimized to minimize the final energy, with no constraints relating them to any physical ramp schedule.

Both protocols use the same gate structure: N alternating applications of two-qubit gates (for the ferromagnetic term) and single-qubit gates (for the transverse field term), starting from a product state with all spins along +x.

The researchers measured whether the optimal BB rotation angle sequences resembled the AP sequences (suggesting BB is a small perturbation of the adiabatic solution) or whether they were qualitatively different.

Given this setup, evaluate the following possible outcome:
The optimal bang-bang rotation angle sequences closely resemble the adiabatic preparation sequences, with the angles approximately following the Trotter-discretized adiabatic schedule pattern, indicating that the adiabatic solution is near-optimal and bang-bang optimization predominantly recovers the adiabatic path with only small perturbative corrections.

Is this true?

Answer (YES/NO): NO